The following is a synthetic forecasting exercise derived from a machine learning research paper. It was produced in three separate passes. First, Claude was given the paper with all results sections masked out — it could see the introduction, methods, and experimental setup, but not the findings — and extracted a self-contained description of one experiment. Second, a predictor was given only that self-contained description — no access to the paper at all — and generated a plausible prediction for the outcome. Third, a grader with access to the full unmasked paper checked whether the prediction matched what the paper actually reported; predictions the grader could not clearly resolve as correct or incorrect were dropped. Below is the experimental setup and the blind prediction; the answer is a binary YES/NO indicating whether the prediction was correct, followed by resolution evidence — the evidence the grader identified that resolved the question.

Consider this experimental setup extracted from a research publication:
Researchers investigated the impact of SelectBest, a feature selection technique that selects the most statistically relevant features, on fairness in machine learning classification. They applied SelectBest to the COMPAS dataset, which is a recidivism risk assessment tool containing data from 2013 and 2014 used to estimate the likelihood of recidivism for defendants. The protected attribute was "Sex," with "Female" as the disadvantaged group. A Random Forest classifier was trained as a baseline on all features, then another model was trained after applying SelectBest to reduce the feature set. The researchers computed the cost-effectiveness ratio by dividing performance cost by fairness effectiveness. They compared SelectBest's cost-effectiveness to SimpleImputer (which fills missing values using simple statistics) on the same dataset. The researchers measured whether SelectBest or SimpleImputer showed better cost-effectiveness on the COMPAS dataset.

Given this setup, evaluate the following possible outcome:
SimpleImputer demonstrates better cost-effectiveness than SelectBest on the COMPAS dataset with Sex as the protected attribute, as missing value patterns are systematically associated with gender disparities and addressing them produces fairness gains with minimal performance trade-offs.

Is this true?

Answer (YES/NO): YES